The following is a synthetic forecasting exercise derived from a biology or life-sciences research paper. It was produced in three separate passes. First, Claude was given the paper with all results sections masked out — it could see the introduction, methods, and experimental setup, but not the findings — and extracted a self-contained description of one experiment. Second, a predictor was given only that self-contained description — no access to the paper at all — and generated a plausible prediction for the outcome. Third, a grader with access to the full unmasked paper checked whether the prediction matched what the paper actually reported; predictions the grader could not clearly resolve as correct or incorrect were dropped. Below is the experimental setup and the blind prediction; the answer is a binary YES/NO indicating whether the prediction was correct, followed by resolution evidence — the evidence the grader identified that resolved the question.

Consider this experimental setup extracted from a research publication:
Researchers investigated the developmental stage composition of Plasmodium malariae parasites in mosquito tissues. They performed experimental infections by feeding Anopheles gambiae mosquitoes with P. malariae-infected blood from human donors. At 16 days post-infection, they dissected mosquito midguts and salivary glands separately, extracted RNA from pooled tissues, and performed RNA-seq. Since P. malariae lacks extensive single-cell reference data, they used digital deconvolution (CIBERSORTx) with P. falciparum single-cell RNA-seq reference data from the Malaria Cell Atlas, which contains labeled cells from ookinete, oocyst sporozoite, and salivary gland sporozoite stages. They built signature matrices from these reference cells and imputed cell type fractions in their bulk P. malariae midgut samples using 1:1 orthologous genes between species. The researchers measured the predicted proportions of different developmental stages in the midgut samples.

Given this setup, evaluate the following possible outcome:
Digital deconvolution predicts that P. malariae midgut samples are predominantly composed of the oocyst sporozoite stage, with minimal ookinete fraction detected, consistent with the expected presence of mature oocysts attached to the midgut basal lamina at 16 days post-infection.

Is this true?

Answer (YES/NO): YES